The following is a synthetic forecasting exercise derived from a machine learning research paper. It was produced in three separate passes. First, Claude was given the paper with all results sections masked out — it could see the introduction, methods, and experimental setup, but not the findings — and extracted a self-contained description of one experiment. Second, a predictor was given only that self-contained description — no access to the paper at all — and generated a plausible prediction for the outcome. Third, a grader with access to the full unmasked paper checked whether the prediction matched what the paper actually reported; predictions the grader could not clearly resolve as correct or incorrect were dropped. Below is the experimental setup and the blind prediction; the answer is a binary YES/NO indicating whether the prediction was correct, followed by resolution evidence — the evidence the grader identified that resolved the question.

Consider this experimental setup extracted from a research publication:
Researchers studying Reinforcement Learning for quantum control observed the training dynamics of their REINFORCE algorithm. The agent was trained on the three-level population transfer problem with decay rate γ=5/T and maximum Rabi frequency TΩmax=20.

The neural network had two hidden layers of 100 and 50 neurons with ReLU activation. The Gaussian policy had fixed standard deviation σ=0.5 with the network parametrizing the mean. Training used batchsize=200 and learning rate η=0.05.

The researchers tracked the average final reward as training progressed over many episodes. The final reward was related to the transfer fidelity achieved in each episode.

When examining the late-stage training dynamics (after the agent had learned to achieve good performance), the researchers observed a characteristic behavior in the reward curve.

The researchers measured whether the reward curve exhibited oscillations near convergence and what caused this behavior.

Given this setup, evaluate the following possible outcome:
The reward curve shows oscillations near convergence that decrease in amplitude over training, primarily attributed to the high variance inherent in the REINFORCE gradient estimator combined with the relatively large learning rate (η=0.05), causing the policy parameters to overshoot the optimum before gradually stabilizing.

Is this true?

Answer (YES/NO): NO